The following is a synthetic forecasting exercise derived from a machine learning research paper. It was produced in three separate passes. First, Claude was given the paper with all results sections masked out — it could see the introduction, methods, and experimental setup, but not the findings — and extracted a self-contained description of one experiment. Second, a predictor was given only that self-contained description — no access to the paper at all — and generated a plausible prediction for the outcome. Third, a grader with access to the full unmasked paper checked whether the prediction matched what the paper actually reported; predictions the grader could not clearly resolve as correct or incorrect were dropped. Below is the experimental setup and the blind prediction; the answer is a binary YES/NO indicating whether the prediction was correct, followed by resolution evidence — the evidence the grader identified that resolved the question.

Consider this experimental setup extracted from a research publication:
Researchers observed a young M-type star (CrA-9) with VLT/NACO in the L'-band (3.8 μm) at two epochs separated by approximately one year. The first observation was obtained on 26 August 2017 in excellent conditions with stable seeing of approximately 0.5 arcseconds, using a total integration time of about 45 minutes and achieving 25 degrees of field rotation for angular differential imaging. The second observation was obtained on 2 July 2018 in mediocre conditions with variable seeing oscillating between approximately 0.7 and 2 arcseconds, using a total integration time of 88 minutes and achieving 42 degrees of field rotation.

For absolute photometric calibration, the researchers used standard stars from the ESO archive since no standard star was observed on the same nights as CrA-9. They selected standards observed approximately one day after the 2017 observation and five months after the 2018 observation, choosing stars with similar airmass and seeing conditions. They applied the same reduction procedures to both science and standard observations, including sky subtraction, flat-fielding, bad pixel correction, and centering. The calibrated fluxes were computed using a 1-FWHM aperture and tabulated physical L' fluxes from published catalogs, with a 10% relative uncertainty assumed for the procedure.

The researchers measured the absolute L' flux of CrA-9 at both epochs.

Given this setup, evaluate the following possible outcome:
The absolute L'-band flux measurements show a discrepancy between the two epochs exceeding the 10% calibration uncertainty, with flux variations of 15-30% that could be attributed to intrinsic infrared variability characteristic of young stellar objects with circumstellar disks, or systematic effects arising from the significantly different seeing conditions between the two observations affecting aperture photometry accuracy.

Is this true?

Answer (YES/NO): NO